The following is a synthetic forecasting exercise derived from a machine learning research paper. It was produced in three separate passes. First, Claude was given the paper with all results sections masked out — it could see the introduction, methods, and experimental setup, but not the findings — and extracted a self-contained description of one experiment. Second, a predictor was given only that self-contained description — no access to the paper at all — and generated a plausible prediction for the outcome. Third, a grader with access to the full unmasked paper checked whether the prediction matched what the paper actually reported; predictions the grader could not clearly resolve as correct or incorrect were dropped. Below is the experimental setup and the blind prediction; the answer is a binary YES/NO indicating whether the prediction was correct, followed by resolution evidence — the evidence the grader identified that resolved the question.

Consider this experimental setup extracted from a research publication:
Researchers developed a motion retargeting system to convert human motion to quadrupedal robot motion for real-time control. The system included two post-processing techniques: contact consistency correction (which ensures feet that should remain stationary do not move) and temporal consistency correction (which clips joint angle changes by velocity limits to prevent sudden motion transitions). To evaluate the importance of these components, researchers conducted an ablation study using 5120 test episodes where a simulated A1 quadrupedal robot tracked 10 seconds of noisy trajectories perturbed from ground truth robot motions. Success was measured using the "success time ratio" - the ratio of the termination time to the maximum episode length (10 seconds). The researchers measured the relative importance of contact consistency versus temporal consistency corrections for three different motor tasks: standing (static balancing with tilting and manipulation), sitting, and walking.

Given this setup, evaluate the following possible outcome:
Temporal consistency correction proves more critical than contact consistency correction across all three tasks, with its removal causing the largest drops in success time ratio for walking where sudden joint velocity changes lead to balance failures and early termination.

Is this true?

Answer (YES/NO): NO